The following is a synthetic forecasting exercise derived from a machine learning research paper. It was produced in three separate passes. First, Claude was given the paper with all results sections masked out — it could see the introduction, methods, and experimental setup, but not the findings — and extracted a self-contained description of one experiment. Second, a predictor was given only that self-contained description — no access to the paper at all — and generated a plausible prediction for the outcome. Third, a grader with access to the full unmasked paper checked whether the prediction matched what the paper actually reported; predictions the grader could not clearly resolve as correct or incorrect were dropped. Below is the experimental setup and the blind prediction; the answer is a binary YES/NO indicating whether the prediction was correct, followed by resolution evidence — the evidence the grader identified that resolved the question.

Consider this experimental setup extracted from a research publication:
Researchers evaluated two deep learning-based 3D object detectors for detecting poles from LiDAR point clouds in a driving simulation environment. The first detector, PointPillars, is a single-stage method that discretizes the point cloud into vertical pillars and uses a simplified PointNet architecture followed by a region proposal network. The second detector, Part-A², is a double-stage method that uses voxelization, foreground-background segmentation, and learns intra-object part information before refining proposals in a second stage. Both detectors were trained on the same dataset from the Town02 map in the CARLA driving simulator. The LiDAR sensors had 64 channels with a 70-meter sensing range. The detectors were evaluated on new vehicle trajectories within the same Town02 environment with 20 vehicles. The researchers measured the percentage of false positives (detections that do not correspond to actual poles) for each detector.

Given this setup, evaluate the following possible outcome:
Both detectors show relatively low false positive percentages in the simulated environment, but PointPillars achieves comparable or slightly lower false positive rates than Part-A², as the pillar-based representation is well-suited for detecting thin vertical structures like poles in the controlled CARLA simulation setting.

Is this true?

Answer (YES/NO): YES